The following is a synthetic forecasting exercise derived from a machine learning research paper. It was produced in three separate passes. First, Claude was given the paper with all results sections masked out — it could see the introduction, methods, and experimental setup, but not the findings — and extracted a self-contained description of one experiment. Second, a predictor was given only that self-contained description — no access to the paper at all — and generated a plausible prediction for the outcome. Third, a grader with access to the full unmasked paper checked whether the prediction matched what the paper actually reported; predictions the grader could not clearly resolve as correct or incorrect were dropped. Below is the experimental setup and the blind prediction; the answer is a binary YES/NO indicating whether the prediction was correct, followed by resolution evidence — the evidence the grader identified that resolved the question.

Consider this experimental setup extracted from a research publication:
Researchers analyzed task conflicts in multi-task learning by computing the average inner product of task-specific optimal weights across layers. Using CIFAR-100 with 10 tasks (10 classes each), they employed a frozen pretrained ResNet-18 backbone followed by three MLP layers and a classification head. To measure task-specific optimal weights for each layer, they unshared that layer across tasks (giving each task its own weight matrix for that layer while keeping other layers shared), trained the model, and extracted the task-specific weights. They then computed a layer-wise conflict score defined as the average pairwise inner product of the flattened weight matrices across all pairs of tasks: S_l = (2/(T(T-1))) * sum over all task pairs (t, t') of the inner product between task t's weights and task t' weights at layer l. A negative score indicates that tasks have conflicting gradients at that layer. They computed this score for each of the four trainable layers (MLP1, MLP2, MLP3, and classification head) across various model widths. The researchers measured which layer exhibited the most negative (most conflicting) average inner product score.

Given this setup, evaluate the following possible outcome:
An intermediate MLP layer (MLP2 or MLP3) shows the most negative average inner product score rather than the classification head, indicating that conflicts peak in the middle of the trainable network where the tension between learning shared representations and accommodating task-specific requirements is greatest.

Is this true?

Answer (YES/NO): NO